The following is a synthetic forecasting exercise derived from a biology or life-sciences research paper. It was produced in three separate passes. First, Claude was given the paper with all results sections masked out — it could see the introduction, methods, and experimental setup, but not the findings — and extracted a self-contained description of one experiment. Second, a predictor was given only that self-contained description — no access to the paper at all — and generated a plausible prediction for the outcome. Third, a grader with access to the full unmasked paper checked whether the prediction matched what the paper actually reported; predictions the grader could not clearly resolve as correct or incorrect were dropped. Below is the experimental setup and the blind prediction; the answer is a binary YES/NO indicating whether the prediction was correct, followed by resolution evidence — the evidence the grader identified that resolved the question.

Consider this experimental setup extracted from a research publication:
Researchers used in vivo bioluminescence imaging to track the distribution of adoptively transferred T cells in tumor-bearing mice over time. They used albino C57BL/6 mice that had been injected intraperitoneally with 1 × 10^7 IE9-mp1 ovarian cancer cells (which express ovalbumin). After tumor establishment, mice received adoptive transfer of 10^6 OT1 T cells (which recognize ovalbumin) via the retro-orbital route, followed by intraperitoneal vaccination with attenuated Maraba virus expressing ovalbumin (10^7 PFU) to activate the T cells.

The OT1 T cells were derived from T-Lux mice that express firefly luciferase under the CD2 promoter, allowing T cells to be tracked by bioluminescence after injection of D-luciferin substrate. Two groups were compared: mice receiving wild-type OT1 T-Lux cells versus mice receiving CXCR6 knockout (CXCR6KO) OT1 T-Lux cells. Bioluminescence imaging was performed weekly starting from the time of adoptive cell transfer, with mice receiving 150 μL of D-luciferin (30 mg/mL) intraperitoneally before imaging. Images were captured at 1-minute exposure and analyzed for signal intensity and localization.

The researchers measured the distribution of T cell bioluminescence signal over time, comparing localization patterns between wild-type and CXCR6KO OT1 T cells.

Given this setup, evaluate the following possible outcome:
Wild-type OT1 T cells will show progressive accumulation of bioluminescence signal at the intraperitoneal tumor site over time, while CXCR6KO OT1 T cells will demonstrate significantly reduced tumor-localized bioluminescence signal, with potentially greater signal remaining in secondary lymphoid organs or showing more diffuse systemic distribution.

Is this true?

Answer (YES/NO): NO